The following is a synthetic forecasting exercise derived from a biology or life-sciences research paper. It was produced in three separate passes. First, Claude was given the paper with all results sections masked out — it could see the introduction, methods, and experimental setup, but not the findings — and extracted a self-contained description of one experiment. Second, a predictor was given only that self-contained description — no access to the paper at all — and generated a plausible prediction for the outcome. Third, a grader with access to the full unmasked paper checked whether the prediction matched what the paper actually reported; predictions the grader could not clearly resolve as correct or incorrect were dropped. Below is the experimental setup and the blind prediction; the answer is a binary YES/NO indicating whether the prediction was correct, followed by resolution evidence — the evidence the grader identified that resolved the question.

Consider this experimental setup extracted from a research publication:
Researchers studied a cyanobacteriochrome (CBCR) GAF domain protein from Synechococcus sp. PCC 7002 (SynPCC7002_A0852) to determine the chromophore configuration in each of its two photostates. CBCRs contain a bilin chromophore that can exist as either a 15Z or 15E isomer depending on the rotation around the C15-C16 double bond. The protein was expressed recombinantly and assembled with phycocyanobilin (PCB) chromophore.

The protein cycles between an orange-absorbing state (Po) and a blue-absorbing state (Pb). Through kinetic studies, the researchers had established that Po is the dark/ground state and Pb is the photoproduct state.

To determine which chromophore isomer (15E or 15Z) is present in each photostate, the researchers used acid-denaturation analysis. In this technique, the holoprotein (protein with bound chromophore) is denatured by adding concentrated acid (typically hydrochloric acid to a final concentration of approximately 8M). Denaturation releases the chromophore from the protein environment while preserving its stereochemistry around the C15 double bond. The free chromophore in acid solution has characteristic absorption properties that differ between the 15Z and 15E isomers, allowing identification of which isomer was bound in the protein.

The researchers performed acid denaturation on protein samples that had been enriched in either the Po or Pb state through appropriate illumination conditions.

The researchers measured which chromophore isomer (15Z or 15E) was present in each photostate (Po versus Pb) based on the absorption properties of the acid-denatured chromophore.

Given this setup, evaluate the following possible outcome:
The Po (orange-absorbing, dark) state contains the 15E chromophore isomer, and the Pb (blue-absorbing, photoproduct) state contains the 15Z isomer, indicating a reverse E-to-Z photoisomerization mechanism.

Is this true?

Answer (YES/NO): YES